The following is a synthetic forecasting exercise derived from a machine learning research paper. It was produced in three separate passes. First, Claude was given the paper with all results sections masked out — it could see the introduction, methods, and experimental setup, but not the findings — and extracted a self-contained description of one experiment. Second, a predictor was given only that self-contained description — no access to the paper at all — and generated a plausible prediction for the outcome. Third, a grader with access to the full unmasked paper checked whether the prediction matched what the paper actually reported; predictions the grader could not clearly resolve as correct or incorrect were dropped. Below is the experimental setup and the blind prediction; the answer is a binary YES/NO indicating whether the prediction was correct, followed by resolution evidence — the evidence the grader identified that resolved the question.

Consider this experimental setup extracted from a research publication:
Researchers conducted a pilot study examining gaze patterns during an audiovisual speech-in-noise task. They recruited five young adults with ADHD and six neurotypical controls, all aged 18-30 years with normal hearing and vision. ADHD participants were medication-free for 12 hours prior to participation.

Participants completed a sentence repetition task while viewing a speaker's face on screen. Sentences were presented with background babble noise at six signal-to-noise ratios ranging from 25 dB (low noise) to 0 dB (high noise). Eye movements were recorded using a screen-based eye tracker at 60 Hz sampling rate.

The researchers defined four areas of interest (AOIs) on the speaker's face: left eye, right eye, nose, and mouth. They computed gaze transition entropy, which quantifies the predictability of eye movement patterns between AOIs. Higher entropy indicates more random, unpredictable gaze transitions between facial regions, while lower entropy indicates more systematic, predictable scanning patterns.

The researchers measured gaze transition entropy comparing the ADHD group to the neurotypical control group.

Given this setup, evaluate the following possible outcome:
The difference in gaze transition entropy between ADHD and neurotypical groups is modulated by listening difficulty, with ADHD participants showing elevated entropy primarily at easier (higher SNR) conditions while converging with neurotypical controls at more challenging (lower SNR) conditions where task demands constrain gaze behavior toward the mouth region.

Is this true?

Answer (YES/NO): NO